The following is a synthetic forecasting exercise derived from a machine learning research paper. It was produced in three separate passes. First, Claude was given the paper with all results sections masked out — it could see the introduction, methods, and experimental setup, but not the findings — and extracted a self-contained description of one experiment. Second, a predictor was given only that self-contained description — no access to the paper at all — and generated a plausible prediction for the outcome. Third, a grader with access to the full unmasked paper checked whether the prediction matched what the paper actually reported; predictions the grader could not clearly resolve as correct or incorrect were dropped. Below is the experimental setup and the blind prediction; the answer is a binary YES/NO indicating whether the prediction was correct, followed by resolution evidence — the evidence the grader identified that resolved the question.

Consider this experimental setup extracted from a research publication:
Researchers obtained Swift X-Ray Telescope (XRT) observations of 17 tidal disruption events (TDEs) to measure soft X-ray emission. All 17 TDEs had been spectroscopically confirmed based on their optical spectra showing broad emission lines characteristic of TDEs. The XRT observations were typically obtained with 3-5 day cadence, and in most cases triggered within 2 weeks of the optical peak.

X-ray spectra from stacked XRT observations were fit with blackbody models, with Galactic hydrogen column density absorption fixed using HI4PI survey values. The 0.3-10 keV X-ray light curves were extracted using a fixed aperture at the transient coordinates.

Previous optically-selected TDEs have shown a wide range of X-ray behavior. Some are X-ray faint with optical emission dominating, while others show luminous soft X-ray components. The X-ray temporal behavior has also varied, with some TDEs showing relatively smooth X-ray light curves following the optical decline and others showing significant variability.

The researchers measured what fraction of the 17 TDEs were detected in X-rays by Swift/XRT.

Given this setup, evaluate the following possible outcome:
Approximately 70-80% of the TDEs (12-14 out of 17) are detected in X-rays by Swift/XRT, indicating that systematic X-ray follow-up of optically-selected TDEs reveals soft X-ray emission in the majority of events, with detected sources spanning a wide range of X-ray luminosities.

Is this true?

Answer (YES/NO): NO